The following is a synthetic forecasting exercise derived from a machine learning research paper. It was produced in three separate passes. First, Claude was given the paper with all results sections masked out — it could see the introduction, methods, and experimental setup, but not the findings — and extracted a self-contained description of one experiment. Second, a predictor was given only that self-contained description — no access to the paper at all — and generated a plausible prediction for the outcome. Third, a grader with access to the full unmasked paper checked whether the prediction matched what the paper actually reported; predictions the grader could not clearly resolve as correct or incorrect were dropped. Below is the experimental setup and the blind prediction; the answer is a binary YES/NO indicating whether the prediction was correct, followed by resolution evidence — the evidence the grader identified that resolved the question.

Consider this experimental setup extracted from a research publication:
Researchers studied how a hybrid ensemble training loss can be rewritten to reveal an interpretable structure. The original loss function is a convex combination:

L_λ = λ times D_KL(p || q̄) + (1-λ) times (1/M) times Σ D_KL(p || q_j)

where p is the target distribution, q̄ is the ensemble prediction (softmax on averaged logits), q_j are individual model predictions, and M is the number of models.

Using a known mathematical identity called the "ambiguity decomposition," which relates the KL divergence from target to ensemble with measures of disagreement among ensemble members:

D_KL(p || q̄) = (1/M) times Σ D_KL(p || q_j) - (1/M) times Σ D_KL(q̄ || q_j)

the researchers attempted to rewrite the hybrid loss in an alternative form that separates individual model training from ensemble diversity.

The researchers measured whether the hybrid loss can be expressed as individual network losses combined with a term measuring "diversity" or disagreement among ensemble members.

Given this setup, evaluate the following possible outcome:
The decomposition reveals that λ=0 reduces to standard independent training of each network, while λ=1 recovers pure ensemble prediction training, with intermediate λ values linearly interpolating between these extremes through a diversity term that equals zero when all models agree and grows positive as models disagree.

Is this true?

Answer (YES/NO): YES